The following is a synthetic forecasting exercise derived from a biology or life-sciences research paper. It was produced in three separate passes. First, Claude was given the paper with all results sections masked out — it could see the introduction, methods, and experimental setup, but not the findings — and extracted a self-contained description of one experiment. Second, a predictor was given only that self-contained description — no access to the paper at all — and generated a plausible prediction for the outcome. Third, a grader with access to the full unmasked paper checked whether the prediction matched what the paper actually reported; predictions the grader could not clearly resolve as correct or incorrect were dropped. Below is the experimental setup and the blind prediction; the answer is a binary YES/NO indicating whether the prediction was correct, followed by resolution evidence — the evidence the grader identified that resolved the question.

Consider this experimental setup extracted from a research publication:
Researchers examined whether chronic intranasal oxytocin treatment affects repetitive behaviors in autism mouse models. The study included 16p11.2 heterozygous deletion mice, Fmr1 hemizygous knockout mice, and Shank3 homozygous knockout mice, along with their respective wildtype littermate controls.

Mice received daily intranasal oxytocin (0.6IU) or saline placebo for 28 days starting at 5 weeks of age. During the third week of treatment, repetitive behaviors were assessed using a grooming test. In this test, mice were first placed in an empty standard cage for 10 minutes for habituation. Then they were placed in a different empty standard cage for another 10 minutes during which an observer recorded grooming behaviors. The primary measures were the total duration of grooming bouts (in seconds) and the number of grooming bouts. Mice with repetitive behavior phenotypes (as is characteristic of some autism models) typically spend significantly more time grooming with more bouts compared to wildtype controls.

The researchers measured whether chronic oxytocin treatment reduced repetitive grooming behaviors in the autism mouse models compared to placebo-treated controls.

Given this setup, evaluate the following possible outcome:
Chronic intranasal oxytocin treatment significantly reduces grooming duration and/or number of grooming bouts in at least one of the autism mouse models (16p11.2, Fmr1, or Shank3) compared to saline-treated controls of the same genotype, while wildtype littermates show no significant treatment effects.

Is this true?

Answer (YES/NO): NO